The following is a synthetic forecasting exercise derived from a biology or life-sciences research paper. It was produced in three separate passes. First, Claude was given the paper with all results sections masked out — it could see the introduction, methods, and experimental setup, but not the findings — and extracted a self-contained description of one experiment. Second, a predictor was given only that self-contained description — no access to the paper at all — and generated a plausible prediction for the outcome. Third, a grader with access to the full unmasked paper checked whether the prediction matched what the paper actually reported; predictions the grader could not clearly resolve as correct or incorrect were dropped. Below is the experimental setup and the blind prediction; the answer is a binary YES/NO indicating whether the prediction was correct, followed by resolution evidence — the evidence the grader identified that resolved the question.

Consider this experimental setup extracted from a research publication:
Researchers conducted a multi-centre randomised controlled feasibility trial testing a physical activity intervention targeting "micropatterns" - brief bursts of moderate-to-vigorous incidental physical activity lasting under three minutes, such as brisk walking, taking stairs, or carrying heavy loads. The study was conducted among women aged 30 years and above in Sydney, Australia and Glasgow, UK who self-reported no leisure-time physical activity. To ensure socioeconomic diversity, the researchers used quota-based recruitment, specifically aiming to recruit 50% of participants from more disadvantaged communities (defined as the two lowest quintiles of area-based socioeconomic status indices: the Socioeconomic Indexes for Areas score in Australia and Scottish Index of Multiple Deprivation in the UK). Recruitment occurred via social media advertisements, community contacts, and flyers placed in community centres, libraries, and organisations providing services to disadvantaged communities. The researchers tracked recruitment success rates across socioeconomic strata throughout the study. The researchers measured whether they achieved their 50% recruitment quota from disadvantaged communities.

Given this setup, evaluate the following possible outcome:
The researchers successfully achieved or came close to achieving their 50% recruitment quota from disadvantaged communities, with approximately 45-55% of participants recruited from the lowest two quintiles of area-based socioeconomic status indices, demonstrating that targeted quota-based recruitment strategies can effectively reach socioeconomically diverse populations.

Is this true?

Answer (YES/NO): NO